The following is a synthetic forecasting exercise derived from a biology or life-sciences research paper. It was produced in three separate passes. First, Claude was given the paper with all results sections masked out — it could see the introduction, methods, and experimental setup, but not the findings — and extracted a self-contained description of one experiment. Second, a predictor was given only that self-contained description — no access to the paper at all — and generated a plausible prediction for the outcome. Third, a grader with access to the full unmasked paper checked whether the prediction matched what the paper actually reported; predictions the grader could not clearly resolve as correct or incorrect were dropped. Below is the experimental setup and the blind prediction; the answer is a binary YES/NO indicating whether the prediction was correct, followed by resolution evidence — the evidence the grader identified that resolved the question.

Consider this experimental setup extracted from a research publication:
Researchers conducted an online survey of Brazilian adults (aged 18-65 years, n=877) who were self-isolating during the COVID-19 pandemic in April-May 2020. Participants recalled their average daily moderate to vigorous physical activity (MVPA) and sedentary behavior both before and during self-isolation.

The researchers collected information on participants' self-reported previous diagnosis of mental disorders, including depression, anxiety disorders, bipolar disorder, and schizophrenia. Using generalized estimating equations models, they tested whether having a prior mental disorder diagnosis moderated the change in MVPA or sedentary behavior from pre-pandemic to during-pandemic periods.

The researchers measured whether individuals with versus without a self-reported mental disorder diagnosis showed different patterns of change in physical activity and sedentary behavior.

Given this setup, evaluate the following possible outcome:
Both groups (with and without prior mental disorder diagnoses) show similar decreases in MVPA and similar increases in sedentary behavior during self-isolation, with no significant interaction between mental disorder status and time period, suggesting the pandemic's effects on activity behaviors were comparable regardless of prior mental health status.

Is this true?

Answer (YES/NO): NO